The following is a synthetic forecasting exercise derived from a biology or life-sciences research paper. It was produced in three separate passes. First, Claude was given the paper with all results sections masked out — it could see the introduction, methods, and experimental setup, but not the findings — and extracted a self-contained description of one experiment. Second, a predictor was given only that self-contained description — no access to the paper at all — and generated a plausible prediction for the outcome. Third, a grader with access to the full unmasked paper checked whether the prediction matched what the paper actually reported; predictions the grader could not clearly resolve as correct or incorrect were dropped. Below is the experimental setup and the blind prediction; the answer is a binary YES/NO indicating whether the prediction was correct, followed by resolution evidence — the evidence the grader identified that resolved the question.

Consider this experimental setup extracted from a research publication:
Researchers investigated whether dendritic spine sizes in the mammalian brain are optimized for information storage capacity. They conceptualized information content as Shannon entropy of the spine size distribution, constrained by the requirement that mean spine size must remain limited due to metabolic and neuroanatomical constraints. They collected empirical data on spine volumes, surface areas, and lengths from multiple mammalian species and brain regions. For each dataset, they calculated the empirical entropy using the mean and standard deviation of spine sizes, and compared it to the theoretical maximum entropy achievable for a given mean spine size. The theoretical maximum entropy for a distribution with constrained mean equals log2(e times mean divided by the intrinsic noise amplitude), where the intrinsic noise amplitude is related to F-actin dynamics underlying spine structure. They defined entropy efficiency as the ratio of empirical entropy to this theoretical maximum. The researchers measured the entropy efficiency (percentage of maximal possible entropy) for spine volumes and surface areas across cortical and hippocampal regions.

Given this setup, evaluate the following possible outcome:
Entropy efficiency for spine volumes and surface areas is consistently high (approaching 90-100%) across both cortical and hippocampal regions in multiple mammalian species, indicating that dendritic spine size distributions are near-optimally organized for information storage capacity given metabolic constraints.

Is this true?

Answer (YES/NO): YES